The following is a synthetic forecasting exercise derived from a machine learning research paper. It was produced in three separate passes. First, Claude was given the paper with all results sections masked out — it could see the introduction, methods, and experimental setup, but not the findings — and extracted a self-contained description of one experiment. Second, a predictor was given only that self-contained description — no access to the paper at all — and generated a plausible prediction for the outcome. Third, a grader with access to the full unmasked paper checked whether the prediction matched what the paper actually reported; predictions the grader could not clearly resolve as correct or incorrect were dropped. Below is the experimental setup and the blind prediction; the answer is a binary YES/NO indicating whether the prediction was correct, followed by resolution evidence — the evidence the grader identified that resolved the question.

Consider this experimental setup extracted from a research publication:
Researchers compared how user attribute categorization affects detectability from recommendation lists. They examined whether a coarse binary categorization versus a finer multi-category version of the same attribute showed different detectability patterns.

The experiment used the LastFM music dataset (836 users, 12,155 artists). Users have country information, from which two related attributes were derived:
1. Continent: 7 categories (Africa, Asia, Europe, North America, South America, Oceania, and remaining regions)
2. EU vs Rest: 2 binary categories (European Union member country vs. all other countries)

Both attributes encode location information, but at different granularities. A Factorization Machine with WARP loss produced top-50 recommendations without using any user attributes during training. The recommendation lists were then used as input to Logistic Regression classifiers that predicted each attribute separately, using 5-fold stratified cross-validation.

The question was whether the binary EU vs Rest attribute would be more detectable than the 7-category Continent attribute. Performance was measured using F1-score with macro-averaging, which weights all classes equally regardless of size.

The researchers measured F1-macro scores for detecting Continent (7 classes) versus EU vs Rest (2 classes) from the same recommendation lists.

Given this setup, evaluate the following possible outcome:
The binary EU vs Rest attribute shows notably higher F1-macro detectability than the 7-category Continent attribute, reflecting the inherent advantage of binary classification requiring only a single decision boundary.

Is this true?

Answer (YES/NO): YES